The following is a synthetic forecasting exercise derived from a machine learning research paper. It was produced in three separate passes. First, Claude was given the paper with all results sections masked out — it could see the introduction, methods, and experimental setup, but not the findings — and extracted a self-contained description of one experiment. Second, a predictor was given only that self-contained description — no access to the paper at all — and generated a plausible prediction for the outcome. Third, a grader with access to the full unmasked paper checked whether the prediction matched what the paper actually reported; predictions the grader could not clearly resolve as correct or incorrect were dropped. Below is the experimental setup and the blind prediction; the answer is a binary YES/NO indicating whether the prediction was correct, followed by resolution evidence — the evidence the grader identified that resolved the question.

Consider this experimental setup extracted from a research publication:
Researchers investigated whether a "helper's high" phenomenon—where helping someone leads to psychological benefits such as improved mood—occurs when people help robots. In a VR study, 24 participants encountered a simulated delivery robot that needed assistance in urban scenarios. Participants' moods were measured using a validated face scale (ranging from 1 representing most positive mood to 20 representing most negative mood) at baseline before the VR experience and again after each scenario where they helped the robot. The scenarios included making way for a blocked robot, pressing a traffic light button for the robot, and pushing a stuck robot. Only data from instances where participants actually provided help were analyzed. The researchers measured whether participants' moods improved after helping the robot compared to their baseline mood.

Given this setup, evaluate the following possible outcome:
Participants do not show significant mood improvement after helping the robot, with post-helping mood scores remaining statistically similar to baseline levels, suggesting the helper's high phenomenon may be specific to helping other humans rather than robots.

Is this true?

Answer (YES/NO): NO